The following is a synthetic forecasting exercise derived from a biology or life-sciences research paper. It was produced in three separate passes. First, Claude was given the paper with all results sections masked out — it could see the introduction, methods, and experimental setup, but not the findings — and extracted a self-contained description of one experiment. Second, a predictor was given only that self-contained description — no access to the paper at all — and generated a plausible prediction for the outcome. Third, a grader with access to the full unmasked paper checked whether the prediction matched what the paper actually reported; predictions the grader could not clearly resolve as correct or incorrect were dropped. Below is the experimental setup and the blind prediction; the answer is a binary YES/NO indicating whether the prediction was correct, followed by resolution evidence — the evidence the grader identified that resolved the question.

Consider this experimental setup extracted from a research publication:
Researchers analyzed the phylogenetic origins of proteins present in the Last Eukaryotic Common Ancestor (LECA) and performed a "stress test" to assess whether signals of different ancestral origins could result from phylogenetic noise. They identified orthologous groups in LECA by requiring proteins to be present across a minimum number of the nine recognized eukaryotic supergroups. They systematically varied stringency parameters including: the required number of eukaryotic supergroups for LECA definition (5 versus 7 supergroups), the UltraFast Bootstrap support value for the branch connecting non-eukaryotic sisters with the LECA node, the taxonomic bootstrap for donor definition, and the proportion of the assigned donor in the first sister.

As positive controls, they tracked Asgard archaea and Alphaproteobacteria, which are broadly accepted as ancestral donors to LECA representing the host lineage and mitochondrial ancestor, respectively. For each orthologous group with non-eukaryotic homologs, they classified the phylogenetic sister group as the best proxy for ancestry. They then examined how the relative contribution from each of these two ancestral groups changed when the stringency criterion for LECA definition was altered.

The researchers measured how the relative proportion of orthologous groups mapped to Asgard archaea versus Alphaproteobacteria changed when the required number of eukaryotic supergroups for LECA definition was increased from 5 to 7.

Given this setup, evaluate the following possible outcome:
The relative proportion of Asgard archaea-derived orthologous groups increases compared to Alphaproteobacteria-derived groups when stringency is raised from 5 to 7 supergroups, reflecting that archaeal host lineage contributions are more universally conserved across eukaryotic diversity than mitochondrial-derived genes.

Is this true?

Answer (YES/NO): YES